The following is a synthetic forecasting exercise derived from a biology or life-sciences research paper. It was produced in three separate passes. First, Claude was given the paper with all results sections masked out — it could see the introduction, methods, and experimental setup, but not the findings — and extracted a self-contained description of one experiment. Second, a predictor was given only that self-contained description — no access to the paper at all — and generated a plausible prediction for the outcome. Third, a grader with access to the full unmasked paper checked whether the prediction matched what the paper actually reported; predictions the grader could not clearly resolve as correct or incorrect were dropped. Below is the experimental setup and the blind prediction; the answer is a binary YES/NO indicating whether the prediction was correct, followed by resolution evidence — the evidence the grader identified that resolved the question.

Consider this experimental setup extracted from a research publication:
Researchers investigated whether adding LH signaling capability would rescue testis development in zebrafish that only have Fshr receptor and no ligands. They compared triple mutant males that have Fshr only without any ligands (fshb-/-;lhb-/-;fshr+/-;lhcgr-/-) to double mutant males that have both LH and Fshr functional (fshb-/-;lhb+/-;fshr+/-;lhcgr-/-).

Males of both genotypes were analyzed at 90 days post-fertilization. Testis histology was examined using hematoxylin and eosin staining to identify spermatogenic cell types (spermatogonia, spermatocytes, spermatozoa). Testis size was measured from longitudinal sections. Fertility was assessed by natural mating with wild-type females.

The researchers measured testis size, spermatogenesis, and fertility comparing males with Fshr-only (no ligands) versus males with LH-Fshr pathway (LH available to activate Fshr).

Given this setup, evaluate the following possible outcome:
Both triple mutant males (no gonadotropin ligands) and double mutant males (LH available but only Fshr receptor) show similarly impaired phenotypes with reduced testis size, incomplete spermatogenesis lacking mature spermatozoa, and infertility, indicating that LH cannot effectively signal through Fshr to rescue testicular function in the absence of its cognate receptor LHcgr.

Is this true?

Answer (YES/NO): NO